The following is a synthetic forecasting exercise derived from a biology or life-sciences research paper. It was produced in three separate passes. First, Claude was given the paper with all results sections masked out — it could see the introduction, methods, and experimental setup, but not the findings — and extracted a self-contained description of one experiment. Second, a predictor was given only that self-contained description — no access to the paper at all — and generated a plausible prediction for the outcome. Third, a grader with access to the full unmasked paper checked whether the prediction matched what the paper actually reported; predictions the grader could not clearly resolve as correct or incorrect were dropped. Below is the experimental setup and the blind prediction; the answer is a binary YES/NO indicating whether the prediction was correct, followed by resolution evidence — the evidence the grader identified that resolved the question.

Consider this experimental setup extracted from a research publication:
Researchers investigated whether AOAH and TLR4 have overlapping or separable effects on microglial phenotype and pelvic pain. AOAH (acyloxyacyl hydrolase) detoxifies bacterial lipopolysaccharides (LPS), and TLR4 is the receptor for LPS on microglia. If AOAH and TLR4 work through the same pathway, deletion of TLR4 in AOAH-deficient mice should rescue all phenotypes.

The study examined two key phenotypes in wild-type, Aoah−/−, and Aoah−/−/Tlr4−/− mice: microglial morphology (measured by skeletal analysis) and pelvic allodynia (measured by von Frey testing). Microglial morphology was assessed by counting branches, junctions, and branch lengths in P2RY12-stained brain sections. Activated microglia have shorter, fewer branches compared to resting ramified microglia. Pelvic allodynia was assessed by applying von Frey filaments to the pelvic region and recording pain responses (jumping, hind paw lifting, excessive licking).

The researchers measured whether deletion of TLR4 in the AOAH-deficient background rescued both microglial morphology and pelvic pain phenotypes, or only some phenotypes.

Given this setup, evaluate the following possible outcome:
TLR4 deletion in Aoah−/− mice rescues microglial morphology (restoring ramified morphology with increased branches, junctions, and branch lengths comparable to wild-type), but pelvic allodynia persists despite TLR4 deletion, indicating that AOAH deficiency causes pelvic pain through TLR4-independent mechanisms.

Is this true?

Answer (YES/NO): NO